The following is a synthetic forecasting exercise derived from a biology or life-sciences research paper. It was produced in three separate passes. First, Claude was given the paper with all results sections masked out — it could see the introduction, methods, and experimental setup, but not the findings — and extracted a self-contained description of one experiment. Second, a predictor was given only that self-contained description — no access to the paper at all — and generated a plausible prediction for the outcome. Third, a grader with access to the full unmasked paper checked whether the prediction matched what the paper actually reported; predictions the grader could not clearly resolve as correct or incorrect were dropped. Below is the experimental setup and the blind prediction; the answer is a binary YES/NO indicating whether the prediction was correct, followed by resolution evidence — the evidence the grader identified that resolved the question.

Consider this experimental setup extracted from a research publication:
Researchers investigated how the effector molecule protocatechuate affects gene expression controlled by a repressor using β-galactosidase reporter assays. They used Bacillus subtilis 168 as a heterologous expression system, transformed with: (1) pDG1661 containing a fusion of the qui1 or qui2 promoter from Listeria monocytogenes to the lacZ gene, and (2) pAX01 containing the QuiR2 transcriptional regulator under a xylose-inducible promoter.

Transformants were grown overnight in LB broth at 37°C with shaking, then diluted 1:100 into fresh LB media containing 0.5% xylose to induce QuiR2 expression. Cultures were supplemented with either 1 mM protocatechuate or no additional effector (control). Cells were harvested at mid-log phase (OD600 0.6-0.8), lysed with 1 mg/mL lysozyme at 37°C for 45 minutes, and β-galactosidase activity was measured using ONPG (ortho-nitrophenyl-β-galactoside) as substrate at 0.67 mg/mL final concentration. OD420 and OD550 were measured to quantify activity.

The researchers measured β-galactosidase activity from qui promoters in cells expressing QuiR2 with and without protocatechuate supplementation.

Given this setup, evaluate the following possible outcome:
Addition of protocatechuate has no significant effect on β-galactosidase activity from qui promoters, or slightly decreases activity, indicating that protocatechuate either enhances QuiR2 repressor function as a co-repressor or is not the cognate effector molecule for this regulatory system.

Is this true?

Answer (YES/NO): NO